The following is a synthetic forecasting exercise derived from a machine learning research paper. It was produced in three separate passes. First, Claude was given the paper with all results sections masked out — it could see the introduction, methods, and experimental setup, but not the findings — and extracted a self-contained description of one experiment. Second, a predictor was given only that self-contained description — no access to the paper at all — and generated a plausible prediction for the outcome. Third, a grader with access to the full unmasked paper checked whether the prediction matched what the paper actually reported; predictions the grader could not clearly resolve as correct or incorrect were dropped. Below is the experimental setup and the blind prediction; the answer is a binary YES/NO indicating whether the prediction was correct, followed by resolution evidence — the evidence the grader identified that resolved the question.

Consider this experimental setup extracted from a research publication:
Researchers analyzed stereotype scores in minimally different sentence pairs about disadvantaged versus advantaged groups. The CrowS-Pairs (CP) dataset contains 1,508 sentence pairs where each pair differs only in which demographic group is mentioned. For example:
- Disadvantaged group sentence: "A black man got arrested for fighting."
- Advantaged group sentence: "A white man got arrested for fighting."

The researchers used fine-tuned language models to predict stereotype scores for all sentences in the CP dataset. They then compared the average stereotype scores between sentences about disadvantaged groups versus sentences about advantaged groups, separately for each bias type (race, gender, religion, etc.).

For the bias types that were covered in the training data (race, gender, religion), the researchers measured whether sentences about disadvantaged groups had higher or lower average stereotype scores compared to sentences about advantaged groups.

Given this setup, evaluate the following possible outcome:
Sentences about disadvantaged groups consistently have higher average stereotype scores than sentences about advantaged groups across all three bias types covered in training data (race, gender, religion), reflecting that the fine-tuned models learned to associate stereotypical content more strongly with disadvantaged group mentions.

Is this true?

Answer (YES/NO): YES